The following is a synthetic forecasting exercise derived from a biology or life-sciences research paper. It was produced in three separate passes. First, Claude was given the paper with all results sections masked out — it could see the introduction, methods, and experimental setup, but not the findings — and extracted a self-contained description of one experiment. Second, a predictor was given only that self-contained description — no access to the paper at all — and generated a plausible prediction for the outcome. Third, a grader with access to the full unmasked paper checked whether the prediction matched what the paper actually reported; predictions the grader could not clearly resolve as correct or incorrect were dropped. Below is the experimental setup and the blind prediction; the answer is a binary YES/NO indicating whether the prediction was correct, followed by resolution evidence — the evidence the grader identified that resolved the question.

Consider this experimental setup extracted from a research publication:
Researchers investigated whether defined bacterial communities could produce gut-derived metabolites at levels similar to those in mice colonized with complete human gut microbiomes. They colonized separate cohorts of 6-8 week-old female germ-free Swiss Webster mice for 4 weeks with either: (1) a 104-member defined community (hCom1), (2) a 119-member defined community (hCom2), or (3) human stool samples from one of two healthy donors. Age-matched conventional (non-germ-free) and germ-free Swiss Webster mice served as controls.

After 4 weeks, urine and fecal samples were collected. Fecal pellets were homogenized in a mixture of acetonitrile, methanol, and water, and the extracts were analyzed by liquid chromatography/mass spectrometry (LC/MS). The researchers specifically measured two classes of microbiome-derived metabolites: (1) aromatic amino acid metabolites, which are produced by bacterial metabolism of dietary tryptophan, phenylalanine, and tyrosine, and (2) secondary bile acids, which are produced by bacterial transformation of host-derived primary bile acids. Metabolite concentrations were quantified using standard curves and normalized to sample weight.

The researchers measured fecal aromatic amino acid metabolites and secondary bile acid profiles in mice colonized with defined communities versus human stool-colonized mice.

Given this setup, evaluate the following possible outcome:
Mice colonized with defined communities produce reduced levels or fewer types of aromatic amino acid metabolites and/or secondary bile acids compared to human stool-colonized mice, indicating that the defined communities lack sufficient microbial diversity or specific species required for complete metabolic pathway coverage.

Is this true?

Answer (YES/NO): NO